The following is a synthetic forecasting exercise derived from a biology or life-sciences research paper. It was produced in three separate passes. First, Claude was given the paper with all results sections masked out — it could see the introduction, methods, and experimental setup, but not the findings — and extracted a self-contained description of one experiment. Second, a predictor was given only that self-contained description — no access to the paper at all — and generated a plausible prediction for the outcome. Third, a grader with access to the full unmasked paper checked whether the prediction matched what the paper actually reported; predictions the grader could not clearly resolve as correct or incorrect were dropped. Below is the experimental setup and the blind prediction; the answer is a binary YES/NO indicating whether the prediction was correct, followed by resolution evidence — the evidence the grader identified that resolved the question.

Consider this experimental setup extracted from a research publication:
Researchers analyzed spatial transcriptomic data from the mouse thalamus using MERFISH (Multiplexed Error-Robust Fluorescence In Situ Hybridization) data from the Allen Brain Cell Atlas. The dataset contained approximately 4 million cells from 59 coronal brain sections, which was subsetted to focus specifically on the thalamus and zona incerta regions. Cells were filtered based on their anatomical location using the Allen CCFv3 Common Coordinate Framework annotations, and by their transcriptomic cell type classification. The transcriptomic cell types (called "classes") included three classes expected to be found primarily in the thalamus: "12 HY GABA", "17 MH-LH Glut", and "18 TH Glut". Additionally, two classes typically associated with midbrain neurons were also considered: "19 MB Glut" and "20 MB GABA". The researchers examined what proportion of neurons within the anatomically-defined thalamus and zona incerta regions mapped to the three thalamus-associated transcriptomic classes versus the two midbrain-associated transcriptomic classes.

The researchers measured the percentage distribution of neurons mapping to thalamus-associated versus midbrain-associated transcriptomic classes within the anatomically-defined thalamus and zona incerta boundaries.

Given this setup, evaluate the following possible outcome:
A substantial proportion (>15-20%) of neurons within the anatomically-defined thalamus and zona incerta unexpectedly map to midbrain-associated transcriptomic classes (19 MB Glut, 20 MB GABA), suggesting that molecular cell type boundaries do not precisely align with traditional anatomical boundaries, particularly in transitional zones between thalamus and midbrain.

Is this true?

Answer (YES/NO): NO